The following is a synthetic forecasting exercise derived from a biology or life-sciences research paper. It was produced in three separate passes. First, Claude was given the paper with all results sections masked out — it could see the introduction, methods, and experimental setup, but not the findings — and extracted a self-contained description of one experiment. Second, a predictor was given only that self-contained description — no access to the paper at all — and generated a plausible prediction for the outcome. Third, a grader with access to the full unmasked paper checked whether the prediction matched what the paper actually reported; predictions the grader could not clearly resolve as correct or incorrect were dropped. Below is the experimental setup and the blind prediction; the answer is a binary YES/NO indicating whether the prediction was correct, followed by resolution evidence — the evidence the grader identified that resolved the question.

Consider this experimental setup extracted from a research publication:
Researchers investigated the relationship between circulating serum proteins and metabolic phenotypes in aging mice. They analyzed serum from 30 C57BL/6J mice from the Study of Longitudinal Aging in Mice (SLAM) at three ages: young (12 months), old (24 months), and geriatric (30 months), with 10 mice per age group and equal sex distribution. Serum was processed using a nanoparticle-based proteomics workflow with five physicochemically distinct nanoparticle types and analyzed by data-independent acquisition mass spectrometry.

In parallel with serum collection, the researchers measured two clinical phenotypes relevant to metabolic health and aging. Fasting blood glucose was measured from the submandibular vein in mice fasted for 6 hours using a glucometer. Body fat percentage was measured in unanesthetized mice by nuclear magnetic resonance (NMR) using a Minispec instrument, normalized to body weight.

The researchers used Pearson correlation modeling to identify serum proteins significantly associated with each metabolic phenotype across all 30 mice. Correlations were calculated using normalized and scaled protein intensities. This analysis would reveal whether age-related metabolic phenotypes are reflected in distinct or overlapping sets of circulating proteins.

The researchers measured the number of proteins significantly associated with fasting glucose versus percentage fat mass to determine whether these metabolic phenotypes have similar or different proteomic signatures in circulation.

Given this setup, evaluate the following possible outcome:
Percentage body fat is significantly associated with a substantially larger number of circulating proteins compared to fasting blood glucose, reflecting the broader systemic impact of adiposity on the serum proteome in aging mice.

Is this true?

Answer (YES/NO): YES